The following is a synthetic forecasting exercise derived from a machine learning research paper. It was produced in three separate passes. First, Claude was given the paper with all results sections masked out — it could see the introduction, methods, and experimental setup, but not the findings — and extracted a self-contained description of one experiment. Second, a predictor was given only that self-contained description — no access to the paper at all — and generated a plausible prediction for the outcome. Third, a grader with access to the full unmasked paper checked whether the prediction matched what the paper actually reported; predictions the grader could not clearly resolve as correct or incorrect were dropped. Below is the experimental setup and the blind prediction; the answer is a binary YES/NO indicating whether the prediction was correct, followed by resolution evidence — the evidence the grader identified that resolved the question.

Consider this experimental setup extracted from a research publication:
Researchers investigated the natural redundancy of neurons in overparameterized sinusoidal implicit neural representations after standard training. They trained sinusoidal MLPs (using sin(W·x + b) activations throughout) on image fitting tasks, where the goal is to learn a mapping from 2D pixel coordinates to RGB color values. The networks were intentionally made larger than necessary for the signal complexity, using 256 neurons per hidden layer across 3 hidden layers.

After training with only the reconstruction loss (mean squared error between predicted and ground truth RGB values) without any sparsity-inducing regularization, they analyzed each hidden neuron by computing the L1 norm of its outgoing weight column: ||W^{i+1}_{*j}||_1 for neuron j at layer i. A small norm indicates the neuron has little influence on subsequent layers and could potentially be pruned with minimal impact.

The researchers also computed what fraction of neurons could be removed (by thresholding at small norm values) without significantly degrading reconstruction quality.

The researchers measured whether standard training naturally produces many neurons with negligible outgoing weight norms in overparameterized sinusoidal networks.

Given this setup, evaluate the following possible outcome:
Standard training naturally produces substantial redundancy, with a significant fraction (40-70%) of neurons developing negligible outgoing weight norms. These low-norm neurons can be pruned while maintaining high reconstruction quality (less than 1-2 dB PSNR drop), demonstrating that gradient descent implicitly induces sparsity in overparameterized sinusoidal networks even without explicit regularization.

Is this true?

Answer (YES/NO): NO